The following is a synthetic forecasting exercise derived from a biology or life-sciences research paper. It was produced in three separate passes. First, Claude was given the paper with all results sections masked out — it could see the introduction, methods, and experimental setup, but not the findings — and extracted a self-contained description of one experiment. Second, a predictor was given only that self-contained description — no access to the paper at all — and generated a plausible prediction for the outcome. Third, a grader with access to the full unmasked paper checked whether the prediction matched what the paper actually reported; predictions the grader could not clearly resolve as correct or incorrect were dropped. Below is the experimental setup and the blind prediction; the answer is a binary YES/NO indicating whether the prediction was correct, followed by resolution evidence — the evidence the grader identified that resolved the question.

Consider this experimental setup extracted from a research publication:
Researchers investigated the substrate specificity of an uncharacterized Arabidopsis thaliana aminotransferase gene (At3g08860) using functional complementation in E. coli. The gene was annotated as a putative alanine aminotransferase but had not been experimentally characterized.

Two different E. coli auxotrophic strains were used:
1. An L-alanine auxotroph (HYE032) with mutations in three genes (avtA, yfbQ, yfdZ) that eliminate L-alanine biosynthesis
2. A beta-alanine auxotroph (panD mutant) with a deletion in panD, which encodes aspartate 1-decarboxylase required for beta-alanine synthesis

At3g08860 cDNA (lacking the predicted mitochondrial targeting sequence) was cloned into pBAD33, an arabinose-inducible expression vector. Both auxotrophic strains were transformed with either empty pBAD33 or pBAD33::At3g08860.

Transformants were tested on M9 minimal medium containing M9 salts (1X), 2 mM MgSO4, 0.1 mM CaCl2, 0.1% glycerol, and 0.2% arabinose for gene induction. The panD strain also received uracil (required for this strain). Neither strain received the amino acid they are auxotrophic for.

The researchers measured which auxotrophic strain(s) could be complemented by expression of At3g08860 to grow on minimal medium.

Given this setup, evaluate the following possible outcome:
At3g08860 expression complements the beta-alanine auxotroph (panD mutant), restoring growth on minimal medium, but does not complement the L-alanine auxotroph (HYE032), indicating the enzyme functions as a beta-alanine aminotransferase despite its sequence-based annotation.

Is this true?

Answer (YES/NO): NO